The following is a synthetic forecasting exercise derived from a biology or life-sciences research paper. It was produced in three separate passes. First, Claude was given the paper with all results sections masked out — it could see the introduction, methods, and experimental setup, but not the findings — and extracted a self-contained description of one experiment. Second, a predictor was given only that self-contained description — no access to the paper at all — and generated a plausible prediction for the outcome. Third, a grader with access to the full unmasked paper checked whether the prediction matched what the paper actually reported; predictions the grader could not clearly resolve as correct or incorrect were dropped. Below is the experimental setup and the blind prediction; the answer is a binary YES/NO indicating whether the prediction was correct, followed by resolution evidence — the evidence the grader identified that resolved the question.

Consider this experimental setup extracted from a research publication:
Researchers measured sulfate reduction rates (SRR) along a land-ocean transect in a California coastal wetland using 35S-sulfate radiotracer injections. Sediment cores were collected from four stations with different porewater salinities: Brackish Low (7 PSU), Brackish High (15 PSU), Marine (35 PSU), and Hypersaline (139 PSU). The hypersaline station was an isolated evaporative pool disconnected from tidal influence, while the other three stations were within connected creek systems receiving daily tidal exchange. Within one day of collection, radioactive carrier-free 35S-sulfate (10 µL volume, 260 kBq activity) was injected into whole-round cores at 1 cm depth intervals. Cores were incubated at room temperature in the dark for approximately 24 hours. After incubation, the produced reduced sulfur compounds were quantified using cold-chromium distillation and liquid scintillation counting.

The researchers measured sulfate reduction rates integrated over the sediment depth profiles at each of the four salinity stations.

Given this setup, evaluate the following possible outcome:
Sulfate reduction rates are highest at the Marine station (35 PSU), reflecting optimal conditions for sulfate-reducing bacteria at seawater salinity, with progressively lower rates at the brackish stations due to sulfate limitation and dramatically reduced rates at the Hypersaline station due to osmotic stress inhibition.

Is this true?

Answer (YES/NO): NO